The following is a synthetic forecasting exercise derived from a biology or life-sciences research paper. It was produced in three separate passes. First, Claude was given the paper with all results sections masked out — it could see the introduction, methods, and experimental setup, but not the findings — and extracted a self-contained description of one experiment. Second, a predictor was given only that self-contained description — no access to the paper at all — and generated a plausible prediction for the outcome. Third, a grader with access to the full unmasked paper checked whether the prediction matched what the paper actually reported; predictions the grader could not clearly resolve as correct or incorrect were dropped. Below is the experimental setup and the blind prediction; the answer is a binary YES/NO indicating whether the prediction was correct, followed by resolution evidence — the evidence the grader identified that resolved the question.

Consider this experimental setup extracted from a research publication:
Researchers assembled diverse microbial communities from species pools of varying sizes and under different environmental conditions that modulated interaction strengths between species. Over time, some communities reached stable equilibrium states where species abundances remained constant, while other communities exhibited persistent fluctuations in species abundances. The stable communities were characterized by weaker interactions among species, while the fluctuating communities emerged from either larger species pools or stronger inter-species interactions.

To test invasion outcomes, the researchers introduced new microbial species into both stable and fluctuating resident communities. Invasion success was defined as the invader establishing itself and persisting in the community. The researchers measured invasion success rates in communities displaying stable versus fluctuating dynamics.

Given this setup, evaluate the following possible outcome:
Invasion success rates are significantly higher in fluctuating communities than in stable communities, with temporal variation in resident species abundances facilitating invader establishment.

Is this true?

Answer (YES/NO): YES